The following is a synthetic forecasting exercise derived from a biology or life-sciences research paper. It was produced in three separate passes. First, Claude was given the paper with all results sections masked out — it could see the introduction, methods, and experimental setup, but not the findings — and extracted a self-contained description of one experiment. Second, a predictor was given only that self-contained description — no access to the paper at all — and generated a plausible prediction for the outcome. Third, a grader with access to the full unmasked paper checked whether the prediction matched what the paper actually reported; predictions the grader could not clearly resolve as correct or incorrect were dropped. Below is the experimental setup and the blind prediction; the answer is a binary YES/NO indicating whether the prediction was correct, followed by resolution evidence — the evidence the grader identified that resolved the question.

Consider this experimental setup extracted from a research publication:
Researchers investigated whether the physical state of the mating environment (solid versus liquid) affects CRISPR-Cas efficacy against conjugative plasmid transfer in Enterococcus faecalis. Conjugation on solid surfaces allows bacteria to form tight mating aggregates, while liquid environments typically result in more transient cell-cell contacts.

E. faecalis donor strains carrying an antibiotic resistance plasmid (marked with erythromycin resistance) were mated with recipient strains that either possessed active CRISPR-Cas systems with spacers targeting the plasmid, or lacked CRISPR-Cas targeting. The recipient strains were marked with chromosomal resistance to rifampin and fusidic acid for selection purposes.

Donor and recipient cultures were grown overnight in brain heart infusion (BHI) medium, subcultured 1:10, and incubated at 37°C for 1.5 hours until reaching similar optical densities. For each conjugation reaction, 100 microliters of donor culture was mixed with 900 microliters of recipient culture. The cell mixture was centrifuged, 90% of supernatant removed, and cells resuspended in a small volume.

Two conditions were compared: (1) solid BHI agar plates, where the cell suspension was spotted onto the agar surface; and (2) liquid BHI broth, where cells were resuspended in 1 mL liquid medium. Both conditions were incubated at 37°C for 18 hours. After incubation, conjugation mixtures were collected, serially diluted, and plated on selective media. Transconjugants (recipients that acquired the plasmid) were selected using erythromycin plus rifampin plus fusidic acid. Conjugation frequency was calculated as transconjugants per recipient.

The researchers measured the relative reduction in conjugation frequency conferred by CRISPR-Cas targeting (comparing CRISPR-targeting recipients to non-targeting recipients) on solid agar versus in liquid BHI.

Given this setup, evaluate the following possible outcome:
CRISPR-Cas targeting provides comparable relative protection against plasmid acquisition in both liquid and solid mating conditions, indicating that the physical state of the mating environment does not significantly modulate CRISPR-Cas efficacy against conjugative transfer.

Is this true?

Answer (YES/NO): YES